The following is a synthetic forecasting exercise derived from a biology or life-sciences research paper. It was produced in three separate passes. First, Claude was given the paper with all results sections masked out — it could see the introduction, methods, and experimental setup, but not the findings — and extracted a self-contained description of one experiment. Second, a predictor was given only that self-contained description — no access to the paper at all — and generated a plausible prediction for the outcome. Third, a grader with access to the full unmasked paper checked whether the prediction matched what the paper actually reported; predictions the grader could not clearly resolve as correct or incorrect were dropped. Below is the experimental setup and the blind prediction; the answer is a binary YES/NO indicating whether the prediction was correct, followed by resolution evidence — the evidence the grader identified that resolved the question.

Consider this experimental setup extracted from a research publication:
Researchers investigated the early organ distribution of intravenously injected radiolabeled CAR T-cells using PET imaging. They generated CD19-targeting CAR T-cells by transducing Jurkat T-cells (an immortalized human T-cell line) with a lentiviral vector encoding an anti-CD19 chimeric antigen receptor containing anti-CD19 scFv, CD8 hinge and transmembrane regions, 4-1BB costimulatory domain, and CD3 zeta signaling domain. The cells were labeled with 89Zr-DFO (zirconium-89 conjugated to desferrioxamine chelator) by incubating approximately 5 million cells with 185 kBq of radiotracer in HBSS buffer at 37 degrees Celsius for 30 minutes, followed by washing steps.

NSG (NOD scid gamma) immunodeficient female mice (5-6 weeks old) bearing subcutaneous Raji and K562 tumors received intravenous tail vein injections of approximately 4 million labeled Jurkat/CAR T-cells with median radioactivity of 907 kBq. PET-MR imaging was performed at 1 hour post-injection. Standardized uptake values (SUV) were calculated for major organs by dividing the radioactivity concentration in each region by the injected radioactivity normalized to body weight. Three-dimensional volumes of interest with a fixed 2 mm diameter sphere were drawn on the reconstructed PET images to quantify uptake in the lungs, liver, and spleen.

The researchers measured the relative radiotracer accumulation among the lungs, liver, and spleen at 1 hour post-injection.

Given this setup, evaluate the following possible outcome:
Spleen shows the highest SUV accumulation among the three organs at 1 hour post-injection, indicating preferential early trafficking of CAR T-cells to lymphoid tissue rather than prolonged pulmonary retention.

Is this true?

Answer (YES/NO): NO